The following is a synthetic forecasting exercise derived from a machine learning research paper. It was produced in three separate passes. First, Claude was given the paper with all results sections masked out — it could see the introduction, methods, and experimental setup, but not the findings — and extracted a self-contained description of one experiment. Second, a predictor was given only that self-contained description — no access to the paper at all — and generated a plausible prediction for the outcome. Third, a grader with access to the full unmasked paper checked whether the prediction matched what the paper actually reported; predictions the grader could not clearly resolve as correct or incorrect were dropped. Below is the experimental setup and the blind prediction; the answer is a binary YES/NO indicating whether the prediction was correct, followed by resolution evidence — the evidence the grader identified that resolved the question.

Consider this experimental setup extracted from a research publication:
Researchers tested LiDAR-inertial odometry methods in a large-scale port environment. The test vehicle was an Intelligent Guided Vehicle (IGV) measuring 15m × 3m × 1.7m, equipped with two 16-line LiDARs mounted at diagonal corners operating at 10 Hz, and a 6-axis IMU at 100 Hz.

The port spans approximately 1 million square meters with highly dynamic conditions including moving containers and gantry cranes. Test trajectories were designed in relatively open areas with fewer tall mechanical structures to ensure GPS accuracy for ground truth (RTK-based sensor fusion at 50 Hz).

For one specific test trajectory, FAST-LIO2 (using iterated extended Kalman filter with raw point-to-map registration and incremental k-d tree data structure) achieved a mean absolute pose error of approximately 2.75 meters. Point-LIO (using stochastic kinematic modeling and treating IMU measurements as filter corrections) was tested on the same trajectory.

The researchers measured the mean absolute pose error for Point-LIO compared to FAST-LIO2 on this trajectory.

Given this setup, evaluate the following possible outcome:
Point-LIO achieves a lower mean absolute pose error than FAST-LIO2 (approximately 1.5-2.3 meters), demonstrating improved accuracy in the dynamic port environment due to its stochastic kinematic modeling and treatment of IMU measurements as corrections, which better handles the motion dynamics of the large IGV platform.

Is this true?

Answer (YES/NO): NO